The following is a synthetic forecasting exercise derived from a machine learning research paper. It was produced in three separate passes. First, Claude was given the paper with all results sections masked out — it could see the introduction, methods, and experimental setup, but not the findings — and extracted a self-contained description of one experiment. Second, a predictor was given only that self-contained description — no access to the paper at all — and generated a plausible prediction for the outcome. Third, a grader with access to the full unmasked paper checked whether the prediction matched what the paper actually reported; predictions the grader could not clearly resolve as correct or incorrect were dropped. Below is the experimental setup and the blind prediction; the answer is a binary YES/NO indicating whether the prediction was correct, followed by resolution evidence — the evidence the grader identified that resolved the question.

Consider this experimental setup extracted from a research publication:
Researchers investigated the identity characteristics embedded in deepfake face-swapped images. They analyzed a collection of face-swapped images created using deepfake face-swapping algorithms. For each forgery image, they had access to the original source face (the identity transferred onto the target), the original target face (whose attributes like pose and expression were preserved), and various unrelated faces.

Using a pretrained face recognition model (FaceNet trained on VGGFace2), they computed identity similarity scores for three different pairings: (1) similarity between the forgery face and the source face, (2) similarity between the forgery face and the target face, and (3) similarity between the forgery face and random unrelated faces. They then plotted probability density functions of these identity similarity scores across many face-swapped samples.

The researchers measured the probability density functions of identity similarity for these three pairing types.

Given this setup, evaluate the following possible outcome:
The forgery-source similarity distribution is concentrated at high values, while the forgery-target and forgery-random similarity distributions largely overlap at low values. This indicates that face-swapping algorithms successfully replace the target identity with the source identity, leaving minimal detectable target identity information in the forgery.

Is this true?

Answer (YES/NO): NO